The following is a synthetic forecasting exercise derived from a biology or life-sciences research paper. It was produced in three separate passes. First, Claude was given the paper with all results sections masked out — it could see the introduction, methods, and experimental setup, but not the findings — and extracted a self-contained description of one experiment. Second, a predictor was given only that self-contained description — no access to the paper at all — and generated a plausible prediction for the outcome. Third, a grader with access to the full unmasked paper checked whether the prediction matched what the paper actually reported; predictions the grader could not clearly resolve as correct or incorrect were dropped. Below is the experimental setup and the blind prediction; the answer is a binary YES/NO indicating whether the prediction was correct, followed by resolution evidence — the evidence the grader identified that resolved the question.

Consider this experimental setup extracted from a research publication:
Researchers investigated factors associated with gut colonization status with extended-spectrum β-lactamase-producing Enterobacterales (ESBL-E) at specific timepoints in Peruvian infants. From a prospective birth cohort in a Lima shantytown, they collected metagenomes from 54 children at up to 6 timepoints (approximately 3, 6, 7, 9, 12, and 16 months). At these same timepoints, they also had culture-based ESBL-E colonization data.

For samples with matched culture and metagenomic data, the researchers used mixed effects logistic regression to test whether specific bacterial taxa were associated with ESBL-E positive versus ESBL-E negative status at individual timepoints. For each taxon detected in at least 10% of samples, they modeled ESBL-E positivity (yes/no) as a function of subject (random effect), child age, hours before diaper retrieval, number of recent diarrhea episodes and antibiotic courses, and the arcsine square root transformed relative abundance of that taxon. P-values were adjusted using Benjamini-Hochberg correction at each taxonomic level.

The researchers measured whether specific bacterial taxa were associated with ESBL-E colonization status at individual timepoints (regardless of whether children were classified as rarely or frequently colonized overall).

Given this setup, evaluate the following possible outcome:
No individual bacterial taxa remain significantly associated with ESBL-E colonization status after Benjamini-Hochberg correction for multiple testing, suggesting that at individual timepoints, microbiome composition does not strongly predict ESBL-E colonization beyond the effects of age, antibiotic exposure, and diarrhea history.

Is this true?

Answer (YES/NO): NO